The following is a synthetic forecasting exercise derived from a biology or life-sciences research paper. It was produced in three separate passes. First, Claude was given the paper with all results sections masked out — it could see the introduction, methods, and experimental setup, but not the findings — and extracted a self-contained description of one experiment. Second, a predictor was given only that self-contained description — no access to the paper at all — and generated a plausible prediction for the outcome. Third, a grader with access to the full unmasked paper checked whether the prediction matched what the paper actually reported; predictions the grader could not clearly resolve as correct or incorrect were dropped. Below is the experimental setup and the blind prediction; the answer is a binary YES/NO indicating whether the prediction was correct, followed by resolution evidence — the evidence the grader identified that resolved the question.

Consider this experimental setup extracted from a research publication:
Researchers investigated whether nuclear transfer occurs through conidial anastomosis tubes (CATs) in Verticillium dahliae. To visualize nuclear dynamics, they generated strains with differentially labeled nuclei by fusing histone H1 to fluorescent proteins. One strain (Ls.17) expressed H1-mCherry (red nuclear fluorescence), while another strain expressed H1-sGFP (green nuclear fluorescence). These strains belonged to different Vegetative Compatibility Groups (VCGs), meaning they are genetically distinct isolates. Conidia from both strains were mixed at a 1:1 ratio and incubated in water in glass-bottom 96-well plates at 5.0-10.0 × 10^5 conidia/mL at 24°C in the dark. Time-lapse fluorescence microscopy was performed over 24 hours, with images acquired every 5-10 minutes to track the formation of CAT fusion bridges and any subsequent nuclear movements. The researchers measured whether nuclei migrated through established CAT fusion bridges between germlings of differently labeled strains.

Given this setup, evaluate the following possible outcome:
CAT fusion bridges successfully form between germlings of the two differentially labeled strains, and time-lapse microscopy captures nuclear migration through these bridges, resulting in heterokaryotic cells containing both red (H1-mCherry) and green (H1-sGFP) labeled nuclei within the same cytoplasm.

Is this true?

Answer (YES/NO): YES